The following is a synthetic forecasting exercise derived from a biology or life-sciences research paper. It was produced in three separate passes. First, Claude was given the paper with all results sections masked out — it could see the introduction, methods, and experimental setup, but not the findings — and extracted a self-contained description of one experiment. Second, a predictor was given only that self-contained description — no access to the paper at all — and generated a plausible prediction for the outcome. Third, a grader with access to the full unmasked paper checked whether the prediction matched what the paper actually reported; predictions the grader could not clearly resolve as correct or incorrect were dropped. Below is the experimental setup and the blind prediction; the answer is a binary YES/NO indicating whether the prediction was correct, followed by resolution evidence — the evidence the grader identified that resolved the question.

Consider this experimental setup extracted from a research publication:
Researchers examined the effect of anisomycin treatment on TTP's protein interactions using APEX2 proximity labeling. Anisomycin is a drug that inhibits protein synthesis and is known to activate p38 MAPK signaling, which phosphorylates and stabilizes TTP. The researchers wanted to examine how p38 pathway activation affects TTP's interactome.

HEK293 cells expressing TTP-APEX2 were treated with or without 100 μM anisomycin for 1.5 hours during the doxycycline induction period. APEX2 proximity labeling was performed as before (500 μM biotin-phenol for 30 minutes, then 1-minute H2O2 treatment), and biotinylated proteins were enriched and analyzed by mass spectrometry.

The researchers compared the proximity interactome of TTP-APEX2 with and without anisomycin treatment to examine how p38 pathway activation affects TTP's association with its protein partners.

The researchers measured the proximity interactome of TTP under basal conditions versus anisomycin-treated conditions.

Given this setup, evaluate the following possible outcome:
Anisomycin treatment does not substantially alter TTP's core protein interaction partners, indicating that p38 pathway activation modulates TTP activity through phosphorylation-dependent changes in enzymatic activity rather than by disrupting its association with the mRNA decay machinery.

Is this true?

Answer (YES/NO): NO